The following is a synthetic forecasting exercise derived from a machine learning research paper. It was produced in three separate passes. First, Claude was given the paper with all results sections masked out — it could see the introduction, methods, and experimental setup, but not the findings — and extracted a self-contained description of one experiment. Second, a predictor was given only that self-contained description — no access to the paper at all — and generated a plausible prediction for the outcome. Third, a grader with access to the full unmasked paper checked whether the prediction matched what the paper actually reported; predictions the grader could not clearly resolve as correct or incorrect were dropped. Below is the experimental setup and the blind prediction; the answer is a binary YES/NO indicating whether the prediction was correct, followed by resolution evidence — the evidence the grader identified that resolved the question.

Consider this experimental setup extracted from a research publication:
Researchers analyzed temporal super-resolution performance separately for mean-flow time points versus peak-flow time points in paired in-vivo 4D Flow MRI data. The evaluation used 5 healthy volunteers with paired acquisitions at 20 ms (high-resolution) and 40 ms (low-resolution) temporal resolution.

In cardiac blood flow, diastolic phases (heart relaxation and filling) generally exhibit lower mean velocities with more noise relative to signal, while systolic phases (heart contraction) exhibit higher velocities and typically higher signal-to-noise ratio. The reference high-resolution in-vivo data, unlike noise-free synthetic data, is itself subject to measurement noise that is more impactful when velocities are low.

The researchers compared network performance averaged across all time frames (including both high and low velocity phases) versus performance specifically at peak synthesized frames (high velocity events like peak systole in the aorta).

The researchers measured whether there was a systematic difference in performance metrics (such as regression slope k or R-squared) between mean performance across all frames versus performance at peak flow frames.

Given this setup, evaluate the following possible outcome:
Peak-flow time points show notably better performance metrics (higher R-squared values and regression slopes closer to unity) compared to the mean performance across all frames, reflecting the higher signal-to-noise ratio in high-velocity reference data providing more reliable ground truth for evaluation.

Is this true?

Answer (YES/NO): YES